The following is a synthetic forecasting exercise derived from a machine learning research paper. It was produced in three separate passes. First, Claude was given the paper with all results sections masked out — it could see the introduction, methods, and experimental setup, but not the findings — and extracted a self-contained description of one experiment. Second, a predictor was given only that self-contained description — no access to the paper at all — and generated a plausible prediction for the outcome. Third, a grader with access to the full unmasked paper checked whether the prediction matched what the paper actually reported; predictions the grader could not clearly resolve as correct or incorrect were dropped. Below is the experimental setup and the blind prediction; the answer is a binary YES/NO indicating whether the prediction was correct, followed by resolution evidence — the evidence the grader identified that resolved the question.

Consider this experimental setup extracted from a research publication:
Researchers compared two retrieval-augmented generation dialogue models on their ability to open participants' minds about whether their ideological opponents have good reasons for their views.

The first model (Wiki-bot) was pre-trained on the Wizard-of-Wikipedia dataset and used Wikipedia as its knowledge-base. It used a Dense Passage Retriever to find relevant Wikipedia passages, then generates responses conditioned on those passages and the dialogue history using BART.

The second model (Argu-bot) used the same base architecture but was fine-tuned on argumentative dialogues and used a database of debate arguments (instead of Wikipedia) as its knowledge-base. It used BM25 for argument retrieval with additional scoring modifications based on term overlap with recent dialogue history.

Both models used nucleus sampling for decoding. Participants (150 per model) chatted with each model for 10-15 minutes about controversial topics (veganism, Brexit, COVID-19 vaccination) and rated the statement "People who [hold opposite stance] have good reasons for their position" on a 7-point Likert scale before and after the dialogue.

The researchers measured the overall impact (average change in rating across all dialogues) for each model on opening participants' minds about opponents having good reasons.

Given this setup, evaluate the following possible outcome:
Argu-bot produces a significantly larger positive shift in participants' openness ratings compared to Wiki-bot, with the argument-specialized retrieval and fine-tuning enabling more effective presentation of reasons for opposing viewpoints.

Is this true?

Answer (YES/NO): NO